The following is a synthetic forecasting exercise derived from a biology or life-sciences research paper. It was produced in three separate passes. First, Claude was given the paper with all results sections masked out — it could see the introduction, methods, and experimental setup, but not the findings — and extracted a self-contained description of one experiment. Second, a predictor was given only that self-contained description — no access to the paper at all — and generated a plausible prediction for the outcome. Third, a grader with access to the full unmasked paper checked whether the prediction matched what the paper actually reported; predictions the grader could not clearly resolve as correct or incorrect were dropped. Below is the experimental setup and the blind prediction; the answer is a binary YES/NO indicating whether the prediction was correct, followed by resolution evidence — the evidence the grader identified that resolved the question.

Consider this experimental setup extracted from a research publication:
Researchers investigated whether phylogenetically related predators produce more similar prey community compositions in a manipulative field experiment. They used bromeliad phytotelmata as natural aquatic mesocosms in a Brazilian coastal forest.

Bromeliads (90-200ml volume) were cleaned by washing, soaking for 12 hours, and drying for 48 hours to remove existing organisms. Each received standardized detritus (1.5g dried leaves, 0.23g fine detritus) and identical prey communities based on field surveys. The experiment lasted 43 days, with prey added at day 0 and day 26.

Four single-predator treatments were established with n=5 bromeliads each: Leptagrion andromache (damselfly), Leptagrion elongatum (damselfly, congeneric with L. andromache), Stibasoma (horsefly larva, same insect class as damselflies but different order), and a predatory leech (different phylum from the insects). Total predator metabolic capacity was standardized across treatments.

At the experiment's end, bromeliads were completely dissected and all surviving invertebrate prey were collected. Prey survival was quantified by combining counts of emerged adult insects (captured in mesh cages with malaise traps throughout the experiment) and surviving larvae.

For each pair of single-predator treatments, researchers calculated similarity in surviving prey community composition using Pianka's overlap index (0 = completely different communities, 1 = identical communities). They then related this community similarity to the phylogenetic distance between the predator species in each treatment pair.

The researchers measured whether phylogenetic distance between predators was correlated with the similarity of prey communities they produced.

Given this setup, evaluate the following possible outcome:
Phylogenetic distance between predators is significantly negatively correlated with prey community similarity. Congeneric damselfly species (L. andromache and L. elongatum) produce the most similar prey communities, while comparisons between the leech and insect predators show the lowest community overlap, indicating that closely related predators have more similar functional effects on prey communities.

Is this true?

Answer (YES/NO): NO